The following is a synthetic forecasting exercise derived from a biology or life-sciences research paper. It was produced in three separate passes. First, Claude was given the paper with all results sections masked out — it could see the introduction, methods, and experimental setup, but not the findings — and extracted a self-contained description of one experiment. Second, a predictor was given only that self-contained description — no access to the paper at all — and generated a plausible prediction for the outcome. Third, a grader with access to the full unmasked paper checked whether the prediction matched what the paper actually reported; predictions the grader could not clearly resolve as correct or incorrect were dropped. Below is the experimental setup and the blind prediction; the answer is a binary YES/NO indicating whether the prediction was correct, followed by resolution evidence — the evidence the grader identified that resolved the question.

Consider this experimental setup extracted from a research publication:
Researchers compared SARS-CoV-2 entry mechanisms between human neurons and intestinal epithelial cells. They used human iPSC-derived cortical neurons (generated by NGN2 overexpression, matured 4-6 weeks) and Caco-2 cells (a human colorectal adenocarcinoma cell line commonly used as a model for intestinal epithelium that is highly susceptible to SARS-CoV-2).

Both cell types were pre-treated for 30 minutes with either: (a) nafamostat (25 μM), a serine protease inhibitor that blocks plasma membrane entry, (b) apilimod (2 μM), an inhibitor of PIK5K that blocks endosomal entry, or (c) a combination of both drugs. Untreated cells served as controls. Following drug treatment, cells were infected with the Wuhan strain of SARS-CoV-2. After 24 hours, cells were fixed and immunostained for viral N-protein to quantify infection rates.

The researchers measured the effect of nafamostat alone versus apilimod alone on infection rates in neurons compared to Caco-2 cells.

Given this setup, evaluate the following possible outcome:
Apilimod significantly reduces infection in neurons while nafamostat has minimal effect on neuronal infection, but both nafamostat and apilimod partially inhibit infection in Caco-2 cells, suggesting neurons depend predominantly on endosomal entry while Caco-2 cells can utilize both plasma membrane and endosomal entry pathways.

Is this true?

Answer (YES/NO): NO